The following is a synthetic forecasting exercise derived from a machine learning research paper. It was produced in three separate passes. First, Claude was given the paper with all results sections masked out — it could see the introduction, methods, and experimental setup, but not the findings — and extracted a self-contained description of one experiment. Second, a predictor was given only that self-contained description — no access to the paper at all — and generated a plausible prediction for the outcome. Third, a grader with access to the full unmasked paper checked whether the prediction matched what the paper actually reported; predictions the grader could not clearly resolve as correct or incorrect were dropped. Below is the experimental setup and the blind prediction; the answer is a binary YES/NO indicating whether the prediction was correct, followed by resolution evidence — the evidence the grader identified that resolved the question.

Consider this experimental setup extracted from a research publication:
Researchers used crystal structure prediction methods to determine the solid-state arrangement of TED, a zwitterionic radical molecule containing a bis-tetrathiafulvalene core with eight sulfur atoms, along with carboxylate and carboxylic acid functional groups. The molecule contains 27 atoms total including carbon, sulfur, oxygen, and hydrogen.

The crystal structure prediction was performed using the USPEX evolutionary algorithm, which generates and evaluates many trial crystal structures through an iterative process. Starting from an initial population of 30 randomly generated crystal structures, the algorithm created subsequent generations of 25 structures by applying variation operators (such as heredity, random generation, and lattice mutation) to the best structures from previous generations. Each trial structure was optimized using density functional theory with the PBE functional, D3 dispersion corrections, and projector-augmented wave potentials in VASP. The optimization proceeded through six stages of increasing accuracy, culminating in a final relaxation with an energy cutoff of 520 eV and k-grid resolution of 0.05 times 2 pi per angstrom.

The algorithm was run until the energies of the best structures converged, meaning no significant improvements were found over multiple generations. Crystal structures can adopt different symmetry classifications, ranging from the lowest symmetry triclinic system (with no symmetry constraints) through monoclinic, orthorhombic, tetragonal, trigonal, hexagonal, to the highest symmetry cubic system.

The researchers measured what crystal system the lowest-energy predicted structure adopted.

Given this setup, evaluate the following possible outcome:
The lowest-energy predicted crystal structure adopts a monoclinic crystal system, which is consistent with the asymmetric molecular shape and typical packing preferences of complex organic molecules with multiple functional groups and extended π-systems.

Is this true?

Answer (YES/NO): YES